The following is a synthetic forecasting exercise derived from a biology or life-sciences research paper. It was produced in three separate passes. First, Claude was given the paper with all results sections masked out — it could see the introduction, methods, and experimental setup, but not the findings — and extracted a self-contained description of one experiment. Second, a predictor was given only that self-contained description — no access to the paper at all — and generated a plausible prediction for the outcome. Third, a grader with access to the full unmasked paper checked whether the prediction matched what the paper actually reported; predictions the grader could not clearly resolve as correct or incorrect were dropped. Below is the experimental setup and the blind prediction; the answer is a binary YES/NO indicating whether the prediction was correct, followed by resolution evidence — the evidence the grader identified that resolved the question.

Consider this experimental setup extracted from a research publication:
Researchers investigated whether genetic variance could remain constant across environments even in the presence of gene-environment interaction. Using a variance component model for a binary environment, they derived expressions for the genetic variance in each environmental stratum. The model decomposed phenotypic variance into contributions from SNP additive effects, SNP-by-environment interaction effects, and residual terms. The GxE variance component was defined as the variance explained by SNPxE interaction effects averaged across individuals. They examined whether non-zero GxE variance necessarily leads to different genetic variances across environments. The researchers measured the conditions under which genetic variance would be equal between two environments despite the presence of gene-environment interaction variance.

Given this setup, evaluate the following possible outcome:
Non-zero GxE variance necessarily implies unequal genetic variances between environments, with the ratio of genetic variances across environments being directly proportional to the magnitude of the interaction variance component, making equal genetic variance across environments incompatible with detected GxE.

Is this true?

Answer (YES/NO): NO